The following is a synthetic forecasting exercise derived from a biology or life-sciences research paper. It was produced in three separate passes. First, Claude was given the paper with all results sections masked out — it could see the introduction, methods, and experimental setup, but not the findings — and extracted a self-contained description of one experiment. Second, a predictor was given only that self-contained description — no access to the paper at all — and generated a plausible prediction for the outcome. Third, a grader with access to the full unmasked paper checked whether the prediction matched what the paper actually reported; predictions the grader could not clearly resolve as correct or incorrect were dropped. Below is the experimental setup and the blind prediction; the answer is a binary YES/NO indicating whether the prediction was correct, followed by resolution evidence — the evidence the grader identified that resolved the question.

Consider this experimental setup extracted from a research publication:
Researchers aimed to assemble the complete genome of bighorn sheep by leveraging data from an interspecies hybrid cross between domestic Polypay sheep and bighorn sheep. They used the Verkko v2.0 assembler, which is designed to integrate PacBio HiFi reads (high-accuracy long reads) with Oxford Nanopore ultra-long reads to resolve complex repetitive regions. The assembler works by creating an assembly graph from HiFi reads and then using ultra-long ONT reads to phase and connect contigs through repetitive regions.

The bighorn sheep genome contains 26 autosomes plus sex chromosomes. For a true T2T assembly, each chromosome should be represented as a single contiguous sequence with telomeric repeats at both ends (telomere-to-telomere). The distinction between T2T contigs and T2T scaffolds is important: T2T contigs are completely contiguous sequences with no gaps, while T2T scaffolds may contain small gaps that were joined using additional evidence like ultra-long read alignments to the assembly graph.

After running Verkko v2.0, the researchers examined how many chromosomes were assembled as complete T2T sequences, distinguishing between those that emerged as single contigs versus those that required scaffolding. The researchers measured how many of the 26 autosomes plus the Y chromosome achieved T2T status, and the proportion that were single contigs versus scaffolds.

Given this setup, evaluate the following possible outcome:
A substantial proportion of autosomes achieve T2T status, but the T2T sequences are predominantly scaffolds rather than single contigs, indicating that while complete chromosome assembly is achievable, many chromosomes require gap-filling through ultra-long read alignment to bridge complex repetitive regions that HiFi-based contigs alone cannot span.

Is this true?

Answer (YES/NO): NO